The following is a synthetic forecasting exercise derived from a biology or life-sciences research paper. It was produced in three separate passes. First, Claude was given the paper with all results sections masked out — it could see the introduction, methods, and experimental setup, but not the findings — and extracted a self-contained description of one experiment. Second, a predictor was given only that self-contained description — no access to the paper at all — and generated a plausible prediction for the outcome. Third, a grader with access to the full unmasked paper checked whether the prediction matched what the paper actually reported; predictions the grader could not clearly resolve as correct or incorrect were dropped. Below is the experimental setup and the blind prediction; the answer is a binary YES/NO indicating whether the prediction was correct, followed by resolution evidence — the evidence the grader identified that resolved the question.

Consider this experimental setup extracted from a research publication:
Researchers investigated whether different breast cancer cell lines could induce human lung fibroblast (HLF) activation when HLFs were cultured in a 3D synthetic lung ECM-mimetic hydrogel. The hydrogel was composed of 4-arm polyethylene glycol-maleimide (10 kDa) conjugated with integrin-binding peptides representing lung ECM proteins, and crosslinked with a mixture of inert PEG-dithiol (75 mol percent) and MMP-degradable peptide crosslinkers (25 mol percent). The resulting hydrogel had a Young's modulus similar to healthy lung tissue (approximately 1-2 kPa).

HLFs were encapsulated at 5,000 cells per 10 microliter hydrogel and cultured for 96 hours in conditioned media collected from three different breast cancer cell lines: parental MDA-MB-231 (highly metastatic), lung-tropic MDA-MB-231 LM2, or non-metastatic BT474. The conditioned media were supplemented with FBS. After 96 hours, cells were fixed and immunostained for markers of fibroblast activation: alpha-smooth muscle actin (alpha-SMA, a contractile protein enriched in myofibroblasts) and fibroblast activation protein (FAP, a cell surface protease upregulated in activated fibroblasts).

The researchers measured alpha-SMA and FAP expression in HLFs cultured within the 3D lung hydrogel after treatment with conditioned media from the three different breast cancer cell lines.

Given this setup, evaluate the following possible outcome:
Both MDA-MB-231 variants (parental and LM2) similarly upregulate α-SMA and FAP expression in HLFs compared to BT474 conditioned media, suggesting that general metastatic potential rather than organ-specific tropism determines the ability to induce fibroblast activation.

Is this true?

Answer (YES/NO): YES